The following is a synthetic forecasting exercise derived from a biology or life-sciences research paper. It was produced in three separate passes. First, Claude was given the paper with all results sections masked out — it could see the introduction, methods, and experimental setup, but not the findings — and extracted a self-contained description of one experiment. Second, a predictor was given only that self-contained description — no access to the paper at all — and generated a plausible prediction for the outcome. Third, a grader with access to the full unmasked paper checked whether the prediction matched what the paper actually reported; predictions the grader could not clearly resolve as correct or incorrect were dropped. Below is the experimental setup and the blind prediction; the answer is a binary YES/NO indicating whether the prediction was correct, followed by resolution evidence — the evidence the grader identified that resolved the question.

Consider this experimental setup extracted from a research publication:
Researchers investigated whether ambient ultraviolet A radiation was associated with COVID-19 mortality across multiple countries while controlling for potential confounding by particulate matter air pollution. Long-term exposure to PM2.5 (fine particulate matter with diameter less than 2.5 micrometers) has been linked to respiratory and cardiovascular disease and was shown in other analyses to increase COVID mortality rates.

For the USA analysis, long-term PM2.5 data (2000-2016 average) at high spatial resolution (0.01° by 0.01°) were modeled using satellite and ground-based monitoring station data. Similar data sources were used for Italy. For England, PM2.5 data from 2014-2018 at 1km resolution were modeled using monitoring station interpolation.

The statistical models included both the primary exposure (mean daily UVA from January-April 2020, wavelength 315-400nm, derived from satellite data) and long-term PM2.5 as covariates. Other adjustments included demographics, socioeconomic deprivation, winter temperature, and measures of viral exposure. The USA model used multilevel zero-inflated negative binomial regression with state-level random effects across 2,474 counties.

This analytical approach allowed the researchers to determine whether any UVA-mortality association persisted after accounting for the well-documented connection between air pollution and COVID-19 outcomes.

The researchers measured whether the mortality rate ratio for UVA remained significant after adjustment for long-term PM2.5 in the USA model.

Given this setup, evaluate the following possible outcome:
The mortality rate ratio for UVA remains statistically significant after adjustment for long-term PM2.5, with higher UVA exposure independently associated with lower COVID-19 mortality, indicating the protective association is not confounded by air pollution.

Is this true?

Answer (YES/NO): YES